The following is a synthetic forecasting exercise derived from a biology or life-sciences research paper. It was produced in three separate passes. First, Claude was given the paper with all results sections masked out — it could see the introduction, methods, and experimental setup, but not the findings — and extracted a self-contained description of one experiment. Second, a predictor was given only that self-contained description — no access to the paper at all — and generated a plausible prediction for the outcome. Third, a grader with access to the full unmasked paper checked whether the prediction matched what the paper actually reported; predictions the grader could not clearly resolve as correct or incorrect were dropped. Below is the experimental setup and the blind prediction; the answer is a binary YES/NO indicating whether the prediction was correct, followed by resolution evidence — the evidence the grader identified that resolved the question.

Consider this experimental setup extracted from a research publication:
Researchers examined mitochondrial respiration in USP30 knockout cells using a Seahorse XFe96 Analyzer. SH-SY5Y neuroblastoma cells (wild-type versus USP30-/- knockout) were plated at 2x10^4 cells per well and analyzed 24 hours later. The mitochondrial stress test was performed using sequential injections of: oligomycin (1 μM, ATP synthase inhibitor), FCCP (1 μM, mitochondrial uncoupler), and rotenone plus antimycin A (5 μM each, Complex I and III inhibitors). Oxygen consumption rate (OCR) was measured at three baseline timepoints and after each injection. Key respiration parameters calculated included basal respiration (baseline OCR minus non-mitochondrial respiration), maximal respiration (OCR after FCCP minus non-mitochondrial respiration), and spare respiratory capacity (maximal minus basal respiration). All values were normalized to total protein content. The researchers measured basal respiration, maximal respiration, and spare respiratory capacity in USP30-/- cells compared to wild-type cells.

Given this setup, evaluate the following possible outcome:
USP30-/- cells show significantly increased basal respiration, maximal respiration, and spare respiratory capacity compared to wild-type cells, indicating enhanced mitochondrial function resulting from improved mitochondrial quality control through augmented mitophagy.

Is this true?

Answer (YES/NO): NO